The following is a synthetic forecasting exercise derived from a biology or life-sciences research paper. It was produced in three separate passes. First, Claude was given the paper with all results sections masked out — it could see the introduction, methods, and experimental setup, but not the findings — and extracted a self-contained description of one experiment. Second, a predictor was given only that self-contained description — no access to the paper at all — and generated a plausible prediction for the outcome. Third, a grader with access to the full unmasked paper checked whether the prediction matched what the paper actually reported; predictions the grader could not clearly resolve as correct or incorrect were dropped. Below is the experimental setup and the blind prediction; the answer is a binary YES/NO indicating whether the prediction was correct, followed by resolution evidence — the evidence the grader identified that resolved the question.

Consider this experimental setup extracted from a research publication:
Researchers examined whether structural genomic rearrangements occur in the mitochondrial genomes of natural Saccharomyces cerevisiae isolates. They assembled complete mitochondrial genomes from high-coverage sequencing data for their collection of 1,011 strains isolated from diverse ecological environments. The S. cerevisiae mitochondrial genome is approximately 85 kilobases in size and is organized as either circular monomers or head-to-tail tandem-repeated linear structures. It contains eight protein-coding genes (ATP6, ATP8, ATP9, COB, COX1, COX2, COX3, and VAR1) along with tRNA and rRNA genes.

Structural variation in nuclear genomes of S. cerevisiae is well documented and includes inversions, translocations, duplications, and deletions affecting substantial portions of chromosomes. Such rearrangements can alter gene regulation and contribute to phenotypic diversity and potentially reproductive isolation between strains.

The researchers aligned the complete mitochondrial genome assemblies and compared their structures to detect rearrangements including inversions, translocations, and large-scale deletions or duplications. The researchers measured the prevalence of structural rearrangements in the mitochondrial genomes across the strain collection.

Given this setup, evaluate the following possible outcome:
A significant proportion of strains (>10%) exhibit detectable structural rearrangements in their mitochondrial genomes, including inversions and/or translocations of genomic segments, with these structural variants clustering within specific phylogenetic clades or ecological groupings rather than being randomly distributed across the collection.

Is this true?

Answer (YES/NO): NO